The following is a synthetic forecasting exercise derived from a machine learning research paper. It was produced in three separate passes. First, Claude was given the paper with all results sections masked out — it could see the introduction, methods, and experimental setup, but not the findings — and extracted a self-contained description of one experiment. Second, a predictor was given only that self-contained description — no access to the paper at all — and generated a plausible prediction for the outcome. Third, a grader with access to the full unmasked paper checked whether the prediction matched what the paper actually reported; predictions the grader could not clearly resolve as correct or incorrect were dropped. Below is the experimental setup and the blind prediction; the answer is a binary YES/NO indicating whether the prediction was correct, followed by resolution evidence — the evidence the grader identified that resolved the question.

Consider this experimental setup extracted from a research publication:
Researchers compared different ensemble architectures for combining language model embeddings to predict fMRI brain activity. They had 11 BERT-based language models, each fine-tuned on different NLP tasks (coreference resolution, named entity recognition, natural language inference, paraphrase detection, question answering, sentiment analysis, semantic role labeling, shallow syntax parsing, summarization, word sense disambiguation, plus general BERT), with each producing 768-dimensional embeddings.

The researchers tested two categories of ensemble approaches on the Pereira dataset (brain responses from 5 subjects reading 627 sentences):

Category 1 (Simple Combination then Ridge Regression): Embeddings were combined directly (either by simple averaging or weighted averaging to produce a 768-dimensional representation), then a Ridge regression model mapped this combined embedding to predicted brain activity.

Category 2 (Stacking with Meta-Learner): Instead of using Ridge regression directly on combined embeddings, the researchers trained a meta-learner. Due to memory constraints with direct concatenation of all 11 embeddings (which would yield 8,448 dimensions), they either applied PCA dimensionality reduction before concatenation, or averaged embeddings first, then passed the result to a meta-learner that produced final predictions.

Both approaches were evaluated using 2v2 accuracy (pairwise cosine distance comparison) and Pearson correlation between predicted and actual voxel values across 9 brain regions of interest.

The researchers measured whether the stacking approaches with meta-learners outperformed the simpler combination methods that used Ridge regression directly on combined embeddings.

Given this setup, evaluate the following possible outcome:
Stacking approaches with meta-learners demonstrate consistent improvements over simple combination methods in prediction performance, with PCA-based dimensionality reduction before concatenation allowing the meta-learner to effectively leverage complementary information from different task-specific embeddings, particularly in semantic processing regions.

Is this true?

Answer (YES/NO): NO